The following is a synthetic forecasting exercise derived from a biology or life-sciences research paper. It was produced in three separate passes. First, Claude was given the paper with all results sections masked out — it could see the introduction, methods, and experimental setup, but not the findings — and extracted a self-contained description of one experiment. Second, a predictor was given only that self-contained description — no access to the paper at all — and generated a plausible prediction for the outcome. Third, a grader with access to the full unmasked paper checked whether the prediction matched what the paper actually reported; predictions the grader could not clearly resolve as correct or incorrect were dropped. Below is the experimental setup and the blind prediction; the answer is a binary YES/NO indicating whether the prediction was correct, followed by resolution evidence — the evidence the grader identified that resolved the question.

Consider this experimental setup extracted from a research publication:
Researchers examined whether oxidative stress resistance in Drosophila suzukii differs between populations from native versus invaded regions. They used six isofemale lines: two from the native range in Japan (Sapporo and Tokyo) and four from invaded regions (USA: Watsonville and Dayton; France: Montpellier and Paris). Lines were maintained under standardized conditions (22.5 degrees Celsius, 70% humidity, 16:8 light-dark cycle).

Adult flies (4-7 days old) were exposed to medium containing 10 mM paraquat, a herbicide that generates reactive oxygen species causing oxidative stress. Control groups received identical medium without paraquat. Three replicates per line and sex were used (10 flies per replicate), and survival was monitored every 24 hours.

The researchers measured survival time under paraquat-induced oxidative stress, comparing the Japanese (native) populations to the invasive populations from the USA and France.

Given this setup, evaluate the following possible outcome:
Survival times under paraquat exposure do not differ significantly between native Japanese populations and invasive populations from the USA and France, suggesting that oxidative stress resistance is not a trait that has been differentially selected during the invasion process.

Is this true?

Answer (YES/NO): NO